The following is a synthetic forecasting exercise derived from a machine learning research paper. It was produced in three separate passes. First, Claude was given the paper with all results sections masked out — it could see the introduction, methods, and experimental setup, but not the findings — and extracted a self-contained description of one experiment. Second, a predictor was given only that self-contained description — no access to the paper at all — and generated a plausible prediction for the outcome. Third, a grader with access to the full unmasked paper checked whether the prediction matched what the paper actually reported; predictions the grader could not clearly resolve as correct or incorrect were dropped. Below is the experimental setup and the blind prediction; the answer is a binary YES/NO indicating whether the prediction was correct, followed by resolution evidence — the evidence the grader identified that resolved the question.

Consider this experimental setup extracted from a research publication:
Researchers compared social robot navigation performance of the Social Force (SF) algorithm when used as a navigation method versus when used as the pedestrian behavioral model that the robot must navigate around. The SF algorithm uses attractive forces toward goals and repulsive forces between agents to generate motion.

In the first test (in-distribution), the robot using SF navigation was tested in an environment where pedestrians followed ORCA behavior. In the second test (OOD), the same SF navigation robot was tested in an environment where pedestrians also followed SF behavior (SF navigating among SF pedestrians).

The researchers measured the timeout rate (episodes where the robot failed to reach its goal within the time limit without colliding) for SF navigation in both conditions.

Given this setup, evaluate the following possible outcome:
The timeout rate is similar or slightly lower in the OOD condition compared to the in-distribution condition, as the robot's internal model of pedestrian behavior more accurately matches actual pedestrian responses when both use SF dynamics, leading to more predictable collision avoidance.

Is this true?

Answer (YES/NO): NO